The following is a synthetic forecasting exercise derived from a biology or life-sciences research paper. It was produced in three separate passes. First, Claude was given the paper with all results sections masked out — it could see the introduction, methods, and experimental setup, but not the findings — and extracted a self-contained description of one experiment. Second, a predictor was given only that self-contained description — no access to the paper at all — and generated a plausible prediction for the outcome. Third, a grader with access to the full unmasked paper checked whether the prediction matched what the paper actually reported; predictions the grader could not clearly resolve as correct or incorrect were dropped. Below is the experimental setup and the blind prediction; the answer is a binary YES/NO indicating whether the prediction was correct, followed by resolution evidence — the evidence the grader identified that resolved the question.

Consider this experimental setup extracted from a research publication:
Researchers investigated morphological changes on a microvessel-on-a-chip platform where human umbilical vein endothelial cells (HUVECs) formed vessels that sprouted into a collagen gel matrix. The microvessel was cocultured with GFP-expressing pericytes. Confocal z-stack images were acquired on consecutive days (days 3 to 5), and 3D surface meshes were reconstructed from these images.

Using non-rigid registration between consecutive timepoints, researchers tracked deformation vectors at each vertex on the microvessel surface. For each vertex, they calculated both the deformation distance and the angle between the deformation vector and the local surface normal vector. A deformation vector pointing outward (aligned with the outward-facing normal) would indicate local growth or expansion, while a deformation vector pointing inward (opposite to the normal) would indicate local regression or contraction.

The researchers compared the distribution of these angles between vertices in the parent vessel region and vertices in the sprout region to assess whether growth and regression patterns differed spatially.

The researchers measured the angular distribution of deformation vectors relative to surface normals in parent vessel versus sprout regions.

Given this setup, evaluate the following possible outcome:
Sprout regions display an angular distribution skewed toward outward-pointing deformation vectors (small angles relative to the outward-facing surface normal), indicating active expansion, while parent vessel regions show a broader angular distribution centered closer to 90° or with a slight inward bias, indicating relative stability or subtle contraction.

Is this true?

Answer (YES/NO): NO